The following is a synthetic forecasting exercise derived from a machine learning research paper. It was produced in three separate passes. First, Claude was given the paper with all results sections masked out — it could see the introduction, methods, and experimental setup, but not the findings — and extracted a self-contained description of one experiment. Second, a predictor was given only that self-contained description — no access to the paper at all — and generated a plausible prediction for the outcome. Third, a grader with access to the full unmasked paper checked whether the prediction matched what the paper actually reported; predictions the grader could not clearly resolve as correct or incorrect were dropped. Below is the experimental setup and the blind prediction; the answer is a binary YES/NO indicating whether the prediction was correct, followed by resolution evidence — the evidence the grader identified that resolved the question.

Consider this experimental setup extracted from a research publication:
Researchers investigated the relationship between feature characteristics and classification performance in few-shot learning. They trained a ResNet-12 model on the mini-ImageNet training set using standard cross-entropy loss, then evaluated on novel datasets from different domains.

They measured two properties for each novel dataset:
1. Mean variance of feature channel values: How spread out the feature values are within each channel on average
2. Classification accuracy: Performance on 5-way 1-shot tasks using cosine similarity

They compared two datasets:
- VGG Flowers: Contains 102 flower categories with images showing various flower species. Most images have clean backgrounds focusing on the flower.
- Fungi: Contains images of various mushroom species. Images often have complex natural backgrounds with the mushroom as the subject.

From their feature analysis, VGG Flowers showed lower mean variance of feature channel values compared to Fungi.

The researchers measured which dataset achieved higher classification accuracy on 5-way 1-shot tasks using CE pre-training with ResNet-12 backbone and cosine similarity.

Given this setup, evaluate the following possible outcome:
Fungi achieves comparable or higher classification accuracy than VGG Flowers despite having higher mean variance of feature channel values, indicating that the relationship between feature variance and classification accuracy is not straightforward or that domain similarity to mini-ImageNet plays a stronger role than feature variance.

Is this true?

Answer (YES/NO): NO